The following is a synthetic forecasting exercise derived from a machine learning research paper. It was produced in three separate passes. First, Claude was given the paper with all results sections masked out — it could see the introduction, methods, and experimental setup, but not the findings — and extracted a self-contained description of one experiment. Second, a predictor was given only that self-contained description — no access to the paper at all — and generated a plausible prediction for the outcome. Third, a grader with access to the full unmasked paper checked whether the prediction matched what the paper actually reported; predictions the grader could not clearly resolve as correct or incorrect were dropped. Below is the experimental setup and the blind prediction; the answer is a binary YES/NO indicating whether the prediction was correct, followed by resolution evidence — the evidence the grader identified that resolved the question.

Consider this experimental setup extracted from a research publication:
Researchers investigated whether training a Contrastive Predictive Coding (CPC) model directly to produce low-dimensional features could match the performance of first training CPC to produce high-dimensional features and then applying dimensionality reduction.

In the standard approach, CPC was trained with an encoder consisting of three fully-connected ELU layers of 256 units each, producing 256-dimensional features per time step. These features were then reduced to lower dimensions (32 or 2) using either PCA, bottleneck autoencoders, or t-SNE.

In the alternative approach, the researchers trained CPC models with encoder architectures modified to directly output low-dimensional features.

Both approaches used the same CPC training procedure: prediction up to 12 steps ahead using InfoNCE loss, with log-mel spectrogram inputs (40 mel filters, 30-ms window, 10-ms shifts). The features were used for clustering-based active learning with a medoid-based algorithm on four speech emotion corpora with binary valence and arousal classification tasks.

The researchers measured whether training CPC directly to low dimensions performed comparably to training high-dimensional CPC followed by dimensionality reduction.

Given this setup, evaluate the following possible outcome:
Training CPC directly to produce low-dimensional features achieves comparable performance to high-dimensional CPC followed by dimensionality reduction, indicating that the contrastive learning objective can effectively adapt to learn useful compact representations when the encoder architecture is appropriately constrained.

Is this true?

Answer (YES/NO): NO